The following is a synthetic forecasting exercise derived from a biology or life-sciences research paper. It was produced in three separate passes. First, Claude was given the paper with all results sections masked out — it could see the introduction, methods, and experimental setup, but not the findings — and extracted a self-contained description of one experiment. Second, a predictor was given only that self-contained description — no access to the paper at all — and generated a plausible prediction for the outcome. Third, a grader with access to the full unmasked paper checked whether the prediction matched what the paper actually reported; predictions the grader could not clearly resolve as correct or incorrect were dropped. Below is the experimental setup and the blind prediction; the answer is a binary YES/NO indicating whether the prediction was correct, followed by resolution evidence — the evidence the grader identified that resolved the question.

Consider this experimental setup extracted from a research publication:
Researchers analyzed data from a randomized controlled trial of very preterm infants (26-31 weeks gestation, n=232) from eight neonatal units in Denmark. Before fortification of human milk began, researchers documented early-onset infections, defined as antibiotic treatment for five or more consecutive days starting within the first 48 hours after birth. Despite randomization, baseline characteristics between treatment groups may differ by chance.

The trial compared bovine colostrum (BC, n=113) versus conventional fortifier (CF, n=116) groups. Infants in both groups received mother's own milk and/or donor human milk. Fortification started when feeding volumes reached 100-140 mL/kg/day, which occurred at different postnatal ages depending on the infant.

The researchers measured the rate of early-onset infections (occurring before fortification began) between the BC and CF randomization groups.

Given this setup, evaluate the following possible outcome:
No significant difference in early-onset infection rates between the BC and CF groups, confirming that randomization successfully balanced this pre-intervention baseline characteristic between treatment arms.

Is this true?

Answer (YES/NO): YES